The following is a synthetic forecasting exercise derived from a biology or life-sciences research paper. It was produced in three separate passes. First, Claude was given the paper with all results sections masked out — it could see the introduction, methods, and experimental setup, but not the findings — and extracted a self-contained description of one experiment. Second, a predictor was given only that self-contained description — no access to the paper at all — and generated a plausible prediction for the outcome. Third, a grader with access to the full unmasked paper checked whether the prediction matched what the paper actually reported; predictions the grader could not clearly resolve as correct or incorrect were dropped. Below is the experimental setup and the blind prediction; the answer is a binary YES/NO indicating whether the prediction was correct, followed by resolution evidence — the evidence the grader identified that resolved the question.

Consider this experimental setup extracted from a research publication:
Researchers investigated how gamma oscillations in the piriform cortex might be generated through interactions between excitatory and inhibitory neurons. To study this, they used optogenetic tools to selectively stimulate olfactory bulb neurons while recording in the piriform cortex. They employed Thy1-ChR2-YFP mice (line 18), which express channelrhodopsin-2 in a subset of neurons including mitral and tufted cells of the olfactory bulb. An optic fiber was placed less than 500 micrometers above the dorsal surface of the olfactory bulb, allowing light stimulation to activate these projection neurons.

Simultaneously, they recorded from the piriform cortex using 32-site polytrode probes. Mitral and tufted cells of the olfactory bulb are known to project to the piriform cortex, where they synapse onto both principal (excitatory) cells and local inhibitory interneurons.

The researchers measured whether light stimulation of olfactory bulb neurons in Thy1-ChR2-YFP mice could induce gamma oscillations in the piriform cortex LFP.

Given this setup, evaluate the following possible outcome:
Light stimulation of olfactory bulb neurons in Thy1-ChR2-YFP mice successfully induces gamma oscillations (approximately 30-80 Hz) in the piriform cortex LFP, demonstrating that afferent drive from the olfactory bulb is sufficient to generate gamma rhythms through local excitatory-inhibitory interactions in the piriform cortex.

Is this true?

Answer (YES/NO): YES